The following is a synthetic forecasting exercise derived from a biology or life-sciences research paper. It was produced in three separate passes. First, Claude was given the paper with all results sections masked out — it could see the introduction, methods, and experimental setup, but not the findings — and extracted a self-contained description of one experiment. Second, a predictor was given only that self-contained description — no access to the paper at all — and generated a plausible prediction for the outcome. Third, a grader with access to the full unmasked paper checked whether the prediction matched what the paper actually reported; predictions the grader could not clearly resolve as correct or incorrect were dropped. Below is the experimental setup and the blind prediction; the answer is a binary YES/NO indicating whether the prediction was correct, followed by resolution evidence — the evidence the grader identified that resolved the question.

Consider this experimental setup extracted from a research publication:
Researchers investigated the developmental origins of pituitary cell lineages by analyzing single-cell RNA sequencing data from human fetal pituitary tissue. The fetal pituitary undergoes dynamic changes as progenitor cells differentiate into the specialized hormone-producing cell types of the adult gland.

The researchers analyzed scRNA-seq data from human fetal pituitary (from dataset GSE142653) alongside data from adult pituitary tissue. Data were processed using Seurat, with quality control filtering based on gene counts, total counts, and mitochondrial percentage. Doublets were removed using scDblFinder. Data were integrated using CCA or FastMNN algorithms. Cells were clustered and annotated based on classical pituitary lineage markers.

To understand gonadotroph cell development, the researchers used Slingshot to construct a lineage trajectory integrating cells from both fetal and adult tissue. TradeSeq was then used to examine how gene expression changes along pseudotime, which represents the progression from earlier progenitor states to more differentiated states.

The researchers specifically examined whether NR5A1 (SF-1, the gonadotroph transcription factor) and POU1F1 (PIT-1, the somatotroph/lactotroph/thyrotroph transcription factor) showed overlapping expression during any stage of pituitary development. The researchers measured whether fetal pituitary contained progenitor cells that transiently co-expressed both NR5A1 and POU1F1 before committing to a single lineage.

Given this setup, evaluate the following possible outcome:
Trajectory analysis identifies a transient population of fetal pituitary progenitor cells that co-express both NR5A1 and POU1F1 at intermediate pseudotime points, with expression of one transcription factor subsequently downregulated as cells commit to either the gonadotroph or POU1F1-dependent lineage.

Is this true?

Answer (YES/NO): NO